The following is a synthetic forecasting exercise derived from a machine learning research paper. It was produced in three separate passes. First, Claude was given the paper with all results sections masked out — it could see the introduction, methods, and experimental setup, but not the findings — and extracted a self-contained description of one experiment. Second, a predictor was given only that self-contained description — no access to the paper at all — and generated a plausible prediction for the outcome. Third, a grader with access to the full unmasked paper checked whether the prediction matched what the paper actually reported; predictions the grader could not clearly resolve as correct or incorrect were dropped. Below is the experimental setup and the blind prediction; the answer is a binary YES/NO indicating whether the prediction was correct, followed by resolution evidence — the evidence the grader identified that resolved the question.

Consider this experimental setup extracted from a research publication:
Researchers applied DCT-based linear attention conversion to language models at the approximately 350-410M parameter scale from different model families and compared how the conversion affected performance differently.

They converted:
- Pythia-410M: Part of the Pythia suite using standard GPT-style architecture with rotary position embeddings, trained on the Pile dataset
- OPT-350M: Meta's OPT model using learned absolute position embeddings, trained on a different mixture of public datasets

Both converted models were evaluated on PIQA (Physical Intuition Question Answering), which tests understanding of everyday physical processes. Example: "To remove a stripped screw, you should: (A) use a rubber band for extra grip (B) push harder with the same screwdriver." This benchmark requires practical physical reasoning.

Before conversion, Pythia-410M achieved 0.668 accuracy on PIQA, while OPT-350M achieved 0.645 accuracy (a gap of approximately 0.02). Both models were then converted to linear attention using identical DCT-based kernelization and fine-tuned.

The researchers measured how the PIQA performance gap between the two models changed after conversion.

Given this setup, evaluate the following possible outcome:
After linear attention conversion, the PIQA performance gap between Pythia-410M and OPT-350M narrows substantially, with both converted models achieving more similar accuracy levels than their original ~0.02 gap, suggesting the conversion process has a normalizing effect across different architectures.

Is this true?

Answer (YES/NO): NO